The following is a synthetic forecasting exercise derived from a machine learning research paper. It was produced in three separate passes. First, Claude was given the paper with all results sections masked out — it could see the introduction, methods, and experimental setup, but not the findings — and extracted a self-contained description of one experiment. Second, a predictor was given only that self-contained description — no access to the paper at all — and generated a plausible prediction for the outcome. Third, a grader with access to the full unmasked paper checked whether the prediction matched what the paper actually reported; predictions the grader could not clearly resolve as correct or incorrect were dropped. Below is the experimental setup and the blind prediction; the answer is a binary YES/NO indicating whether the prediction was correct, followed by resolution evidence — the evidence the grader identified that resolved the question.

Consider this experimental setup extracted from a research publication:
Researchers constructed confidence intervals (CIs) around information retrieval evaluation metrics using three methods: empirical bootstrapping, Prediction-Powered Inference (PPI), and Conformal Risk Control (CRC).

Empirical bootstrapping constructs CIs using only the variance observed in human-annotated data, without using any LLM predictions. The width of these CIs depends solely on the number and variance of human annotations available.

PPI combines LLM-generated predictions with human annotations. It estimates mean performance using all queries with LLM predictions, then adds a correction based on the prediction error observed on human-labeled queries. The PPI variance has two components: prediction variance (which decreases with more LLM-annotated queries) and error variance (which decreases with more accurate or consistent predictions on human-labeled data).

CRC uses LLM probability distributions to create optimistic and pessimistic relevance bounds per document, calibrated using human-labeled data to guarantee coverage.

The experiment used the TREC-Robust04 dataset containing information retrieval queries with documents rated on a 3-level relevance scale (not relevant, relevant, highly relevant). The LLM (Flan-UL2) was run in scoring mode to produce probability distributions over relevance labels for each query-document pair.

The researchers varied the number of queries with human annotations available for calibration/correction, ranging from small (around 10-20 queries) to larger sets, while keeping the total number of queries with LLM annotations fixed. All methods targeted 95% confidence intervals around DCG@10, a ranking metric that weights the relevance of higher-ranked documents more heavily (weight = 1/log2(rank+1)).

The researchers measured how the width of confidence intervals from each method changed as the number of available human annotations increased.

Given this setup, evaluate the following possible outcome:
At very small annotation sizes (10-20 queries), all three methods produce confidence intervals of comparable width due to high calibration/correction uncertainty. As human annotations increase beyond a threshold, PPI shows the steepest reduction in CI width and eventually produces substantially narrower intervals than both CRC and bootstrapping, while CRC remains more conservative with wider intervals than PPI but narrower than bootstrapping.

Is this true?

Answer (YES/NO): NO